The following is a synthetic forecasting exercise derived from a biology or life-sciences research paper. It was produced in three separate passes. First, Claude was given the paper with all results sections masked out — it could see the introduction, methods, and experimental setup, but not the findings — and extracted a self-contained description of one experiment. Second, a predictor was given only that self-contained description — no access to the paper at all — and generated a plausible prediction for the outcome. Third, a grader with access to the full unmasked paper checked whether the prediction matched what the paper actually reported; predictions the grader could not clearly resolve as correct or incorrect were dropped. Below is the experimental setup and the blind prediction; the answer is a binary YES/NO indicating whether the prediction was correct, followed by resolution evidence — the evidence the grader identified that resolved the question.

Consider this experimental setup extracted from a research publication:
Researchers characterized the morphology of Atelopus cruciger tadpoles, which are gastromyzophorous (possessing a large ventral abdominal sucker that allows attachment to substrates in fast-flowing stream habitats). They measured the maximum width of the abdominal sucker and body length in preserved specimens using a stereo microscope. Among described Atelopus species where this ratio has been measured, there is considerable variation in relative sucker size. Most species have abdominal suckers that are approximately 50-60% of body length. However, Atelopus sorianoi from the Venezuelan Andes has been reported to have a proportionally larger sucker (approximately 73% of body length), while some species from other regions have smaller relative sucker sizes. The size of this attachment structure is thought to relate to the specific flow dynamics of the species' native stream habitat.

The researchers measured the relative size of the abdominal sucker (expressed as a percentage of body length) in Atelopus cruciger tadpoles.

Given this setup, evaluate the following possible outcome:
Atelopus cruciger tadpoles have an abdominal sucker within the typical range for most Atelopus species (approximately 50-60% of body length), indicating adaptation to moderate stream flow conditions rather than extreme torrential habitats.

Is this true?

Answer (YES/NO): NO